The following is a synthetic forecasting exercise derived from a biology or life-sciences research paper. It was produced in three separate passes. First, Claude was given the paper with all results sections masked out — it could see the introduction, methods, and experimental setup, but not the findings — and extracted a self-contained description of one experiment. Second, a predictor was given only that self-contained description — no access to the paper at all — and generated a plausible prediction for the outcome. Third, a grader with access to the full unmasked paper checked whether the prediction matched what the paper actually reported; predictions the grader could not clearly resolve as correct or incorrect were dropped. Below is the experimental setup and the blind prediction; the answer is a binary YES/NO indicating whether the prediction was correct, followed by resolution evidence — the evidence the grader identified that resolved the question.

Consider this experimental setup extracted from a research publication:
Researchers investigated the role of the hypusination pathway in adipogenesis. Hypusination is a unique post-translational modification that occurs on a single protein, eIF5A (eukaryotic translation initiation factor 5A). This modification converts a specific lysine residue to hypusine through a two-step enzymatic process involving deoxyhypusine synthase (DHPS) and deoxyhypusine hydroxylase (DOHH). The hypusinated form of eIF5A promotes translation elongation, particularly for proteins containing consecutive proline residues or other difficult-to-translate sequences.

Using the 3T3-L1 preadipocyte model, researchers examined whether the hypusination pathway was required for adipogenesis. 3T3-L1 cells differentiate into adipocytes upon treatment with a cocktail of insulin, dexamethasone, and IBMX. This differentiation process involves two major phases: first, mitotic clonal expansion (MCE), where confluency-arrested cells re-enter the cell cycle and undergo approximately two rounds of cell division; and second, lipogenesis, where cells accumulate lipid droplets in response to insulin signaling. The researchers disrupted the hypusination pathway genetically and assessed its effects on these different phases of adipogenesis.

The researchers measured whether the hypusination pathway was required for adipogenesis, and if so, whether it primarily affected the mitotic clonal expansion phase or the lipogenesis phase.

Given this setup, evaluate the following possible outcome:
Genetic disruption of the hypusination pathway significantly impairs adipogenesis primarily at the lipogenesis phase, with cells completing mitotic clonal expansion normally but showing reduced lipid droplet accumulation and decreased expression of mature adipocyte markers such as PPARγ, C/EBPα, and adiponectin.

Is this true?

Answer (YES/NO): NO